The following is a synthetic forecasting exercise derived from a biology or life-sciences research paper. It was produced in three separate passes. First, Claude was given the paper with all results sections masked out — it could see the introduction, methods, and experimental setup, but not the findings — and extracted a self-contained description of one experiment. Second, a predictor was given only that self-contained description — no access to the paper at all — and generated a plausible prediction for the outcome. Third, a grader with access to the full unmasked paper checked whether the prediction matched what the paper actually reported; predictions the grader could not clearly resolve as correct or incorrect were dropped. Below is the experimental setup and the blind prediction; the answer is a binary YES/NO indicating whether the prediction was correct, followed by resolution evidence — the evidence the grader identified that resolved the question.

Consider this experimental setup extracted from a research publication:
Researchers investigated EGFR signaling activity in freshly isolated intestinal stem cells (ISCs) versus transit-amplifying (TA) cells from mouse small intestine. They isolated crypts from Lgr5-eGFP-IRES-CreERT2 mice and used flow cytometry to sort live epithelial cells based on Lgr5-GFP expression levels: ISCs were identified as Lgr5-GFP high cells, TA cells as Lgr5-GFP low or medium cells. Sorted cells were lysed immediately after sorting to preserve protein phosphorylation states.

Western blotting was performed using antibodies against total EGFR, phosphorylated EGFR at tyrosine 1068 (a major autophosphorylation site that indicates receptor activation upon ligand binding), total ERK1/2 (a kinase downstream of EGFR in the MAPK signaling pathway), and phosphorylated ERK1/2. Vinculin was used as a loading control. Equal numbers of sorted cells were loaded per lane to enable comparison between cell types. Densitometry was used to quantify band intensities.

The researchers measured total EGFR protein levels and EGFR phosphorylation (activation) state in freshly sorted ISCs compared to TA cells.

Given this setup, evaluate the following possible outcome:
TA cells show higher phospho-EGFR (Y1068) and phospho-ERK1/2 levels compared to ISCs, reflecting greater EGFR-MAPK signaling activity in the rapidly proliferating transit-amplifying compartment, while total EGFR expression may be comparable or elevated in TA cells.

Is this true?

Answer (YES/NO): NO